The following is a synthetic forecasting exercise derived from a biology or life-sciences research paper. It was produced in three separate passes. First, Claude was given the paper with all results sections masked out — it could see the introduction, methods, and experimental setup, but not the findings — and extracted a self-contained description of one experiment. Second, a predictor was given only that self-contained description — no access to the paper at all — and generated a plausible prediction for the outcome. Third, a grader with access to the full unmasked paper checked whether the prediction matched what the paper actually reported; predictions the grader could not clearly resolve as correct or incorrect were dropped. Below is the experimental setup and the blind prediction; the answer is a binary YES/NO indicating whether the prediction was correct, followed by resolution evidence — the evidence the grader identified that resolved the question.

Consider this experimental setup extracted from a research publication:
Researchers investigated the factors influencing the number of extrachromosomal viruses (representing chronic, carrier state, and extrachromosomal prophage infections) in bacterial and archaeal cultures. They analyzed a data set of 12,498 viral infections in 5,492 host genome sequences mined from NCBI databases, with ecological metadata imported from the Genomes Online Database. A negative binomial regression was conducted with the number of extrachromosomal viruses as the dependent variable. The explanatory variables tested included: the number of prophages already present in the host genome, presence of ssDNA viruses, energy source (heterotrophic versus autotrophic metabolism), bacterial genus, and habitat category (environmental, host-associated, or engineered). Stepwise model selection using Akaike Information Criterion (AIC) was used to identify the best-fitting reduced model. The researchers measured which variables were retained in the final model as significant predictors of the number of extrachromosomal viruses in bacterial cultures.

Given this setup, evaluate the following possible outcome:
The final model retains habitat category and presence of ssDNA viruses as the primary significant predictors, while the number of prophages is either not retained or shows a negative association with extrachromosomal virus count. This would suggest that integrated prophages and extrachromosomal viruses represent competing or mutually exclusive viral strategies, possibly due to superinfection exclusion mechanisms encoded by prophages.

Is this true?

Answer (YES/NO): NO